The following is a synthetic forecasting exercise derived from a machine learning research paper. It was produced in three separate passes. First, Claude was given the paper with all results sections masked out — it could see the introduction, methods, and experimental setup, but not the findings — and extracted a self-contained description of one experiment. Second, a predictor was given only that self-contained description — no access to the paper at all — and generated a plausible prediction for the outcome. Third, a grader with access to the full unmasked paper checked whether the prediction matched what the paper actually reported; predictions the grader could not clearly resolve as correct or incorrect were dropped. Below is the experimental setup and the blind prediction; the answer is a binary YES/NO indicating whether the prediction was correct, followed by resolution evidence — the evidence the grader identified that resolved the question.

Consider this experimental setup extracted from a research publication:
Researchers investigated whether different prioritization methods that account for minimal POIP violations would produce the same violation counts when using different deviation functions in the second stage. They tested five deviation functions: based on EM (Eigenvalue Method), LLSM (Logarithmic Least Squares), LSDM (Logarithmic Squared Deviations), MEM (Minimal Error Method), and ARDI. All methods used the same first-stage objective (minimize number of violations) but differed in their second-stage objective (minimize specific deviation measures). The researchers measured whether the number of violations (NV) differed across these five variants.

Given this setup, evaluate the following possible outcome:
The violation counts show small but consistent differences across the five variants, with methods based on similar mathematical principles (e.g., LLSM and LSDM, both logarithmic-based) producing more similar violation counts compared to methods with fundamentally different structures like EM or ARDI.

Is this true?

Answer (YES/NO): NO